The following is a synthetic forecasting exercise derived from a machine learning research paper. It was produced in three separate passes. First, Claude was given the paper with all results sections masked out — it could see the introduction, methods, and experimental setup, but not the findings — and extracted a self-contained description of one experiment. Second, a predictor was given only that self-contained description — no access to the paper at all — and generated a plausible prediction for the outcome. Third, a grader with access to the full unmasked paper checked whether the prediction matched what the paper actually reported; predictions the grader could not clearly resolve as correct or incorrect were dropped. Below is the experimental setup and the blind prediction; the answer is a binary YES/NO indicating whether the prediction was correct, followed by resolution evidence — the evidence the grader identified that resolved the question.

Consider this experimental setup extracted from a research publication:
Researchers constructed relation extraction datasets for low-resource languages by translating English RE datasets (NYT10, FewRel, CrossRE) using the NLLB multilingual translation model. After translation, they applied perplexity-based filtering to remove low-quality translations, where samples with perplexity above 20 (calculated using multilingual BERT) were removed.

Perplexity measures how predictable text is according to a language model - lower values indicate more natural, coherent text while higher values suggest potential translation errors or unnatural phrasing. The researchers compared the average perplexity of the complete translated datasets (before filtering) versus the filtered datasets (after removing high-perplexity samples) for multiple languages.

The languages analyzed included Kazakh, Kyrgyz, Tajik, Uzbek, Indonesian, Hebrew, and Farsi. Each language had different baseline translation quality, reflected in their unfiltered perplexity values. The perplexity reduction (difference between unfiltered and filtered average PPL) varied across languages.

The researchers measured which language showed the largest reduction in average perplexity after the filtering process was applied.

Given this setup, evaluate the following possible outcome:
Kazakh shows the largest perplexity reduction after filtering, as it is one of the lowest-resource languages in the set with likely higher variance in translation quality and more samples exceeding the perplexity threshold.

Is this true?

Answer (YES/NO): NO